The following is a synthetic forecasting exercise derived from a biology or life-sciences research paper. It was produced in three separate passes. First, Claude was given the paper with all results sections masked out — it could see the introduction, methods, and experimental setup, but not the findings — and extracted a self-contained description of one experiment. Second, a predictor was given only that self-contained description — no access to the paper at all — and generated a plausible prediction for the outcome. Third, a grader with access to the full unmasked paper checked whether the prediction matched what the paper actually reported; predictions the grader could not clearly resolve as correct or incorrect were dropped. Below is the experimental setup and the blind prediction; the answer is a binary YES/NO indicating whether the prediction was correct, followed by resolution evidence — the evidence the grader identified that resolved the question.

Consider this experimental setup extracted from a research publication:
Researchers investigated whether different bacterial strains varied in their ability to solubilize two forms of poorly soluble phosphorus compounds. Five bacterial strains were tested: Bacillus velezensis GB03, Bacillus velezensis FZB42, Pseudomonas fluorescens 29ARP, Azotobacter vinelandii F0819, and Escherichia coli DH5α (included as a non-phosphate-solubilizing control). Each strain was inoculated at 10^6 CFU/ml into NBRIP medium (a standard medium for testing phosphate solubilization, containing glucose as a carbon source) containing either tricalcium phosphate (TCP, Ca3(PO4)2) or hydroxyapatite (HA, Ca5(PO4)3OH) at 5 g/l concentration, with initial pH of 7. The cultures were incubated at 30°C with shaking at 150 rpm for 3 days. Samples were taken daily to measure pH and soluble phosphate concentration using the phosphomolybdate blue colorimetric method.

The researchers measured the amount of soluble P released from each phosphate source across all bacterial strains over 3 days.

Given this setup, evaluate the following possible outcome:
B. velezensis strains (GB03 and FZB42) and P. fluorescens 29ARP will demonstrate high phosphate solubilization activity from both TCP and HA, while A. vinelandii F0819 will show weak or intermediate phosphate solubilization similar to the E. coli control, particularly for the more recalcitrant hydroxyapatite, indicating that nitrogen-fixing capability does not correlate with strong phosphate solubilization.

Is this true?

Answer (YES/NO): NO